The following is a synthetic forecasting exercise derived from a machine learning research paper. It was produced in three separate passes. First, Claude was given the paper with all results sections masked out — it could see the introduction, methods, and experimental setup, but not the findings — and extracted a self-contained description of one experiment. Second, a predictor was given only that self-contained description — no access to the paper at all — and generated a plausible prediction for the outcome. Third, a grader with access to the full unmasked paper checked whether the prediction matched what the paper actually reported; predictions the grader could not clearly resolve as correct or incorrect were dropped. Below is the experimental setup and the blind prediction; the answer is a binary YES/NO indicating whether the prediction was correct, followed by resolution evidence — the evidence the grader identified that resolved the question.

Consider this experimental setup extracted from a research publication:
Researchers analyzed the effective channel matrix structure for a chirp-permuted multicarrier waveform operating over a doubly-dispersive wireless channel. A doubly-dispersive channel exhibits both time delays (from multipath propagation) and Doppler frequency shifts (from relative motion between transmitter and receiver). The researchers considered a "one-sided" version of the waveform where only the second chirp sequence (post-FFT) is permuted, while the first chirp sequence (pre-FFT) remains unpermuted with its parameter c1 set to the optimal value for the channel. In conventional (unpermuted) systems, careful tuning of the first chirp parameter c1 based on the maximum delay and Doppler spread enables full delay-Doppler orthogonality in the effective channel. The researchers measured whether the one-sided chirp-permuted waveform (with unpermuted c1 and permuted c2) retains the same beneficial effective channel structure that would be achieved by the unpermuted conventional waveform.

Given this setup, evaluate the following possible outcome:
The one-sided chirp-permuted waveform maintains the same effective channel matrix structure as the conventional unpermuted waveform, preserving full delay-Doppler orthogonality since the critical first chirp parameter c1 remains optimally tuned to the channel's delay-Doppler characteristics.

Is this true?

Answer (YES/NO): YES